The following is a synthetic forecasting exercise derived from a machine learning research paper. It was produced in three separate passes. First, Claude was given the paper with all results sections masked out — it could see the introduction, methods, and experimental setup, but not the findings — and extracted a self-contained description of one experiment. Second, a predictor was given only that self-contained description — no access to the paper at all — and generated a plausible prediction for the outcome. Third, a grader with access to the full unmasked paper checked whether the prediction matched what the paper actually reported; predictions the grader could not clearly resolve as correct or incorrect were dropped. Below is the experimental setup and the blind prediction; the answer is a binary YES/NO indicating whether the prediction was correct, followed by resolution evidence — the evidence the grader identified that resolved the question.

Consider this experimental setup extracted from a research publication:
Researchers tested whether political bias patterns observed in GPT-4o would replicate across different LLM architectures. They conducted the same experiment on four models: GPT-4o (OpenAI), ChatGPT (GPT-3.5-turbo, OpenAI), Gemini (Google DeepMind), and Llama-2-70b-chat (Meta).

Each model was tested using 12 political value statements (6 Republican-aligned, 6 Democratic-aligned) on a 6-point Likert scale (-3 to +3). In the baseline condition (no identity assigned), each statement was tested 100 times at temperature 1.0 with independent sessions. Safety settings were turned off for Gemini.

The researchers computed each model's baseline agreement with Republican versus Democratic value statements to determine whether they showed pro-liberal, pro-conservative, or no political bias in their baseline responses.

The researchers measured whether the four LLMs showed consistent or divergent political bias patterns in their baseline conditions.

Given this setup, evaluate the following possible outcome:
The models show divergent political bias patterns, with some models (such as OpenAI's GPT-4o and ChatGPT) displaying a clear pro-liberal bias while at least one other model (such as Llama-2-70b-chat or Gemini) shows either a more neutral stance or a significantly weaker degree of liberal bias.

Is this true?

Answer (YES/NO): NO